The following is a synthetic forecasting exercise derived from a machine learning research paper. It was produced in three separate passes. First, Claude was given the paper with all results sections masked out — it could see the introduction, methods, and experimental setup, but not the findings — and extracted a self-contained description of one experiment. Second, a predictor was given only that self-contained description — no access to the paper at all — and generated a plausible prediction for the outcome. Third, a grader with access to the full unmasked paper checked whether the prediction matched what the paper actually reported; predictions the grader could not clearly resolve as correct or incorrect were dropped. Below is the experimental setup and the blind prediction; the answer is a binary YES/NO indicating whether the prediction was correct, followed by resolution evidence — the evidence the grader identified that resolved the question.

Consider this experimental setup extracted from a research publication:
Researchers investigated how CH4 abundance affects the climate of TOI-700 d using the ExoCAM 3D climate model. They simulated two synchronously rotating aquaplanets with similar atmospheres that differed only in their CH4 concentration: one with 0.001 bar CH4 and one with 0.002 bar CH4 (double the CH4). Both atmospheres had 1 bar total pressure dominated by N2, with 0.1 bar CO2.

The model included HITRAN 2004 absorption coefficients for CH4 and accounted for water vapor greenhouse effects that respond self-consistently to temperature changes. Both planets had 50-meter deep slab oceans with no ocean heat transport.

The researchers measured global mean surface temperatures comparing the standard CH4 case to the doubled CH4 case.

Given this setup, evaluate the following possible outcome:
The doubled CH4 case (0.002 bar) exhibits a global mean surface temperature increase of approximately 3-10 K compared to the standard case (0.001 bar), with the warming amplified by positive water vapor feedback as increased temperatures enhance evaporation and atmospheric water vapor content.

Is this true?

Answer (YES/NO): NO